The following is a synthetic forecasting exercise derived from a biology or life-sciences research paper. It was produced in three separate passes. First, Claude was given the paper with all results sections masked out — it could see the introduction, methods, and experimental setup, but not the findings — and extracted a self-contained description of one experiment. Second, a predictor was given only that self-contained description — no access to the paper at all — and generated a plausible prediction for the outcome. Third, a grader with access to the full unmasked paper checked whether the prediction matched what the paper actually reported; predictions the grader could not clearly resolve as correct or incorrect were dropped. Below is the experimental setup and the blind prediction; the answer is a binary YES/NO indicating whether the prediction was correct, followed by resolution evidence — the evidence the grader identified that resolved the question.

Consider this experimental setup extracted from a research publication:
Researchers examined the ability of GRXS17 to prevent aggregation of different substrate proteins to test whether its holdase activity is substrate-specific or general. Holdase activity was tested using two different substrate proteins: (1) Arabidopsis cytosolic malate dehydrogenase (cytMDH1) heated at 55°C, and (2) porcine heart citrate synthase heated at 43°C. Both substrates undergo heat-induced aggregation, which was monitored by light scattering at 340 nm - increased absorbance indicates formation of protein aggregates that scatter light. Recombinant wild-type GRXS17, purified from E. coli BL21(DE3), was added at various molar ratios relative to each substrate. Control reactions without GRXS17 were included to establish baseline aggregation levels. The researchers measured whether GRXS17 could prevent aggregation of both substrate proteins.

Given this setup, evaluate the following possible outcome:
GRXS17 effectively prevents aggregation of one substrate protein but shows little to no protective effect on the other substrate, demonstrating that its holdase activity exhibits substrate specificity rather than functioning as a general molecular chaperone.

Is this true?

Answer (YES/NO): NO